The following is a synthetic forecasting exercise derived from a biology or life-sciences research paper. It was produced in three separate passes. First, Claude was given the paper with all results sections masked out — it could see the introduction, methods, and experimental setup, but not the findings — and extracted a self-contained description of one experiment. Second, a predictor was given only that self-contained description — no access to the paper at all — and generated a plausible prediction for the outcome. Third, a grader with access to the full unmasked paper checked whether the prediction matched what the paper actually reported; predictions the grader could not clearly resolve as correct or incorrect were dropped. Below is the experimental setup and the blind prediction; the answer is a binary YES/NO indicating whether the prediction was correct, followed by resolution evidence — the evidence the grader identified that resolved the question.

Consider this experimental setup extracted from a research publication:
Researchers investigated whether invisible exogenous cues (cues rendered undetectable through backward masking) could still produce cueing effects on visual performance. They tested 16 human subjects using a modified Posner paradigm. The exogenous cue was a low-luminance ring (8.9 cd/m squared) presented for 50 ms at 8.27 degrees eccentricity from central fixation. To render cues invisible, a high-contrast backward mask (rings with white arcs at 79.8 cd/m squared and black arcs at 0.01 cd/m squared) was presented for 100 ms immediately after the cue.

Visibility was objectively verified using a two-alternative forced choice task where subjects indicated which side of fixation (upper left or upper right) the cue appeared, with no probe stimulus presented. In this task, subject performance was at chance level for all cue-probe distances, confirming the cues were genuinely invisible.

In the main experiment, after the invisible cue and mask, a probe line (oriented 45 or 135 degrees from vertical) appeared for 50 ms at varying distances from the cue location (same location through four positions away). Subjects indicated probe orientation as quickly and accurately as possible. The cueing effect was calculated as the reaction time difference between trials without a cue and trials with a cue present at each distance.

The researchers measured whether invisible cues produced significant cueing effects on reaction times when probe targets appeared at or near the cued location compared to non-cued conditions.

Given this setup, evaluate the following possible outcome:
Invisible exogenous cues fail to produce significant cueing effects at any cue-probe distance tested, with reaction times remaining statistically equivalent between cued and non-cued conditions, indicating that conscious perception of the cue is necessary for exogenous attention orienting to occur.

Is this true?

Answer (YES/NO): NO